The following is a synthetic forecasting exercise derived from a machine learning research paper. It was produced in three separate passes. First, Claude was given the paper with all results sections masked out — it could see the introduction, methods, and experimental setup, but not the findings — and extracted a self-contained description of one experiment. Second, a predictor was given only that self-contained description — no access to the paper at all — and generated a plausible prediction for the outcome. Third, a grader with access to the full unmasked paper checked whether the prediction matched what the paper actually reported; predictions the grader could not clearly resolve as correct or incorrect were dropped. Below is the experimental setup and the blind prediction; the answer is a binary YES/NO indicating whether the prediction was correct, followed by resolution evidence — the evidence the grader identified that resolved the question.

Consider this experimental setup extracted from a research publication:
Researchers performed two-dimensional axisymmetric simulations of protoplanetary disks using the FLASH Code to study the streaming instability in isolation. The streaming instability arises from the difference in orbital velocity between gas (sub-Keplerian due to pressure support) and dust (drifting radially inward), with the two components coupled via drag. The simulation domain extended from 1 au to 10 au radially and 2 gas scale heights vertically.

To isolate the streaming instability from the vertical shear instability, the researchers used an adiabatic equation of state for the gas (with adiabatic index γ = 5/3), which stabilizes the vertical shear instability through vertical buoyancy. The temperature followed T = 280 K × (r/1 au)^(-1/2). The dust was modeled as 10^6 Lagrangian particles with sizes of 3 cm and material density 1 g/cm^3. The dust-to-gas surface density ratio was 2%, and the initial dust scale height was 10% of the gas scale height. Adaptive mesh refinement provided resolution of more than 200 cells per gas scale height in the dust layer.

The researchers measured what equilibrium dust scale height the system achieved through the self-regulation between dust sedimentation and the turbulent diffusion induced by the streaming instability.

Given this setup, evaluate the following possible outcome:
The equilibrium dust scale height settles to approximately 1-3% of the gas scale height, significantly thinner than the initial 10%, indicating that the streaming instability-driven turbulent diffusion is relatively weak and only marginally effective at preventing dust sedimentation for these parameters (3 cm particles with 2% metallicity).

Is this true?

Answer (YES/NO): YES